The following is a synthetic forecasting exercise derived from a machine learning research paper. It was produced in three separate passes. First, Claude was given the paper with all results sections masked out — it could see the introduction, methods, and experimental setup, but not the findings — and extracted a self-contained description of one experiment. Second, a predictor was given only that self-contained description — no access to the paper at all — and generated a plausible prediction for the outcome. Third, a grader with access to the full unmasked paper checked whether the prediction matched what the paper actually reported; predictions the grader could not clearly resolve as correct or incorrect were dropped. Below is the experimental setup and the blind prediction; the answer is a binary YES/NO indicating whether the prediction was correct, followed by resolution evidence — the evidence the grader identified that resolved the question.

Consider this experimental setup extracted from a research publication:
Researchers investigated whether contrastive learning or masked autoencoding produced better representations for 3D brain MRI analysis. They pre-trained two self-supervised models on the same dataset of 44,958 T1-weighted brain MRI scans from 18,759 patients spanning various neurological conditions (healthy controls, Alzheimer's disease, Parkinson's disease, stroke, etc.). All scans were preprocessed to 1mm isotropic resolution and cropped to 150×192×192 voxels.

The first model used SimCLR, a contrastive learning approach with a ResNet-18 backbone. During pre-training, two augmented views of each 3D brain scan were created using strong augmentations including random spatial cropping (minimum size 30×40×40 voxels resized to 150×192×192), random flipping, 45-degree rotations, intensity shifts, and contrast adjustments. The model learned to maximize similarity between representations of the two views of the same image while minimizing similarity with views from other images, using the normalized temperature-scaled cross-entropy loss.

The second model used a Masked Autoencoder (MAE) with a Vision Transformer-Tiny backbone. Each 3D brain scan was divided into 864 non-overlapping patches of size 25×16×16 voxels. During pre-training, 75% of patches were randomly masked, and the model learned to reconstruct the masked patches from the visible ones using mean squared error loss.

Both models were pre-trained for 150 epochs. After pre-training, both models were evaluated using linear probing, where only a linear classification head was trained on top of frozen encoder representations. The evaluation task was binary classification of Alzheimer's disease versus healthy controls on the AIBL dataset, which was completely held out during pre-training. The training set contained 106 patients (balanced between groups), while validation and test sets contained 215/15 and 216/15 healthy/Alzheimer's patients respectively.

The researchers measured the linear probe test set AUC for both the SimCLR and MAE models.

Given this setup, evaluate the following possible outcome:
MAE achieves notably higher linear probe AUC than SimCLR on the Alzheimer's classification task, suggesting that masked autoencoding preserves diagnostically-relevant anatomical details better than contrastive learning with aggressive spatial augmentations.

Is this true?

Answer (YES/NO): NO